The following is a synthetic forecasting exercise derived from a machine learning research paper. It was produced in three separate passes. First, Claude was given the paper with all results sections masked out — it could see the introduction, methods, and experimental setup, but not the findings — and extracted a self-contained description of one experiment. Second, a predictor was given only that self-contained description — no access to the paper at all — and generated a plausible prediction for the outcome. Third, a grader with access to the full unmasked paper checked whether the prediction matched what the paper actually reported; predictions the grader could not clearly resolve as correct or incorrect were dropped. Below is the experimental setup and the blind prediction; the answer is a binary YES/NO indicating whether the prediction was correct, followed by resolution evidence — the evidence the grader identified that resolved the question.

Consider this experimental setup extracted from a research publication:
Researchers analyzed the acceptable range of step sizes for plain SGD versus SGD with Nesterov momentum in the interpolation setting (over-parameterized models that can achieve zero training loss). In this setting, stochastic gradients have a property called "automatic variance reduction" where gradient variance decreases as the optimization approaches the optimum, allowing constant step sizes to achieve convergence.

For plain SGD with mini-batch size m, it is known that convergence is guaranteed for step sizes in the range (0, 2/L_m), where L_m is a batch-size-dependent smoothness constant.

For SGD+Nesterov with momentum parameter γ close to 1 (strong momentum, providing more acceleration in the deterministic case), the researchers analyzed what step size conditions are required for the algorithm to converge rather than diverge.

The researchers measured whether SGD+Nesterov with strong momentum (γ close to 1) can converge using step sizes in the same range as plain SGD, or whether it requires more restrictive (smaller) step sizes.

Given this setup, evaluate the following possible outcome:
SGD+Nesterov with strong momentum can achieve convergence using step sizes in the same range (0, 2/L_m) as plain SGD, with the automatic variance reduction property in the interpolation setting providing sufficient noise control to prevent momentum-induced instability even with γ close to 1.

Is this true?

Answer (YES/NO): NO